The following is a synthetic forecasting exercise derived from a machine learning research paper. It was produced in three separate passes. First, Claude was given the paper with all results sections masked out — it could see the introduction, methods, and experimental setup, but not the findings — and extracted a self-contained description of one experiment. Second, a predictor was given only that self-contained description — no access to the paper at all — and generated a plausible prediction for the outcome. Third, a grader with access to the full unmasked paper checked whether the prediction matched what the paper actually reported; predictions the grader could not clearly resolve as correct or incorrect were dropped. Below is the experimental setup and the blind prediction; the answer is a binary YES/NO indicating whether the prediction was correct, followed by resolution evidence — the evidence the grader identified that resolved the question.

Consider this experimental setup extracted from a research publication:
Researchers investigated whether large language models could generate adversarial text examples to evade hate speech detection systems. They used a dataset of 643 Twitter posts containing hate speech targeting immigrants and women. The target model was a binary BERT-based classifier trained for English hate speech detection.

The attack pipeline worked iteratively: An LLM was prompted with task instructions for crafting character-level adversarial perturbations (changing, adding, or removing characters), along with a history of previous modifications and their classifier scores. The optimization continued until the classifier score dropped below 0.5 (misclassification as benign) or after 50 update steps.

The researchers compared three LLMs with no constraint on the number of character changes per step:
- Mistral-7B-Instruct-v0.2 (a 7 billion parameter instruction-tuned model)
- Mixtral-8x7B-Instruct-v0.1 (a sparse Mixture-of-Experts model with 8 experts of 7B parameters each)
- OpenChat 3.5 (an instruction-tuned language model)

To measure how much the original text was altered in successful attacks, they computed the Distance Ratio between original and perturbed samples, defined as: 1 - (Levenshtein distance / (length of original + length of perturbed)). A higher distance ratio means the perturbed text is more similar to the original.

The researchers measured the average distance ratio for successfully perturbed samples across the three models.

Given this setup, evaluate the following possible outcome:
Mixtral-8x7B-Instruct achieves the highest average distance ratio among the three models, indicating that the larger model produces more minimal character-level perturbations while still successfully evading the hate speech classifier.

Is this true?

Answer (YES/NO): NO